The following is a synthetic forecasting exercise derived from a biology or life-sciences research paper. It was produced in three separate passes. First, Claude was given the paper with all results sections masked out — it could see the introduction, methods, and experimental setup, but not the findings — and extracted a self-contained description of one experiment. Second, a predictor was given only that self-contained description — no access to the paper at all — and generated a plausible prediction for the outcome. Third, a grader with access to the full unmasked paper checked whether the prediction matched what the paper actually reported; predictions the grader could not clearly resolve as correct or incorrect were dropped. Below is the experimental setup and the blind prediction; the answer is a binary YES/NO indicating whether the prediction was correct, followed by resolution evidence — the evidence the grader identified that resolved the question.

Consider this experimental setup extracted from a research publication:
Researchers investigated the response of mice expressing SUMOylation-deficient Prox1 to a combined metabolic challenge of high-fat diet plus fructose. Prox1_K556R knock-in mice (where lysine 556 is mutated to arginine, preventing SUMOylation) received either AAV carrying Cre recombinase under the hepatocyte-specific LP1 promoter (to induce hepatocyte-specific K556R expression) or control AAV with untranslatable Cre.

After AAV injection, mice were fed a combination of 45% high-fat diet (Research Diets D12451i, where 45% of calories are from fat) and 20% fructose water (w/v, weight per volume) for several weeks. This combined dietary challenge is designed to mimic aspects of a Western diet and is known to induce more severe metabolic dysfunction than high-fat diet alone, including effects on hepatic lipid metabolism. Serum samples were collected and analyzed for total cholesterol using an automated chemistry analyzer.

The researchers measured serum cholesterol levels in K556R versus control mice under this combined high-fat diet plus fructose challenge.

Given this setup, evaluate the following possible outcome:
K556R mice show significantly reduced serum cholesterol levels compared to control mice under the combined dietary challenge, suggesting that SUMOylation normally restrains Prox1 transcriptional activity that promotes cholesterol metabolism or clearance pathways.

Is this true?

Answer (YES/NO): YES